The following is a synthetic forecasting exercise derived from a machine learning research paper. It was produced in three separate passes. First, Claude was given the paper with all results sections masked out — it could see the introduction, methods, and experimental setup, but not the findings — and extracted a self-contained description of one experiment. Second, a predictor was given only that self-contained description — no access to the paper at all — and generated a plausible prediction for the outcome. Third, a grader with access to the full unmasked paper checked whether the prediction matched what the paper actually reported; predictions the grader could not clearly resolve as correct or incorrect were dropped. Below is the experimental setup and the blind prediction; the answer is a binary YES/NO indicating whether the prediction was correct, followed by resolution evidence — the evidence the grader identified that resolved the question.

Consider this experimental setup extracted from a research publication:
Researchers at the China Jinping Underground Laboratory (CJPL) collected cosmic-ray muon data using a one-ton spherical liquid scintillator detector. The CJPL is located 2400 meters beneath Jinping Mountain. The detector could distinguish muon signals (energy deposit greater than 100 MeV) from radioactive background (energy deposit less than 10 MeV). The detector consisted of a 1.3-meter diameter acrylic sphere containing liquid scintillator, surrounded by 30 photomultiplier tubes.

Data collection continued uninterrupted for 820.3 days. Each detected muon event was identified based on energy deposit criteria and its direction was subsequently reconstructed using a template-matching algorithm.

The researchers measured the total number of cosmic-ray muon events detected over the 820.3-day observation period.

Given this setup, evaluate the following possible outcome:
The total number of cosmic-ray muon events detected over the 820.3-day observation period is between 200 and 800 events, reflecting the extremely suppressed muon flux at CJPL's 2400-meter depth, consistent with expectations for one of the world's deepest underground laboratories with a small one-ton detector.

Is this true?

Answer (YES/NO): YES